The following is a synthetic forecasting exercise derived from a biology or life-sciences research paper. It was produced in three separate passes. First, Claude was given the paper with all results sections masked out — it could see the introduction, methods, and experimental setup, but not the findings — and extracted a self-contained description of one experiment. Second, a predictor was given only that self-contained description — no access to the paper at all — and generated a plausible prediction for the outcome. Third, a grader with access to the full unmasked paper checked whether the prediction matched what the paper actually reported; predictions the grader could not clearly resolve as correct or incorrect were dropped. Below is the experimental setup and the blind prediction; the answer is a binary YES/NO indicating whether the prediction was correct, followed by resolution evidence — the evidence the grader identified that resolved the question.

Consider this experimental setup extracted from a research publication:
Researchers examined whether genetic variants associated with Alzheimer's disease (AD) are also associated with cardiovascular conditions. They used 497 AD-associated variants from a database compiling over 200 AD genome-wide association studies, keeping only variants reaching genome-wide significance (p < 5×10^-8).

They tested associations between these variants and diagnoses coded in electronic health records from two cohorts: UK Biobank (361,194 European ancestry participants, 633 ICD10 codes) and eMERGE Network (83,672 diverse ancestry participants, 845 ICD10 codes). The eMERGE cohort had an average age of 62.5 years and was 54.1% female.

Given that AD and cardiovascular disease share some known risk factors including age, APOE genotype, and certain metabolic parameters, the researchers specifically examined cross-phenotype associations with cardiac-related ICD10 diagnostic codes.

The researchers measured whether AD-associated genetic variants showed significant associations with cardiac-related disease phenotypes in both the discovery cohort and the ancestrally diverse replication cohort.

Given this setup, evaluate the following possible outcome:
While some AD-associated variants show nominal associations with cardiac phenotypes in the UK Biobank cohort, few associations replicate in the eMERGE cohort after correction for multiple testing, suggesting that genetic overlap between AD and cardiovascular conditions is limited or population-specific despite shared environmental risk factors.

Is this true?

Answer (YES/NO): NO